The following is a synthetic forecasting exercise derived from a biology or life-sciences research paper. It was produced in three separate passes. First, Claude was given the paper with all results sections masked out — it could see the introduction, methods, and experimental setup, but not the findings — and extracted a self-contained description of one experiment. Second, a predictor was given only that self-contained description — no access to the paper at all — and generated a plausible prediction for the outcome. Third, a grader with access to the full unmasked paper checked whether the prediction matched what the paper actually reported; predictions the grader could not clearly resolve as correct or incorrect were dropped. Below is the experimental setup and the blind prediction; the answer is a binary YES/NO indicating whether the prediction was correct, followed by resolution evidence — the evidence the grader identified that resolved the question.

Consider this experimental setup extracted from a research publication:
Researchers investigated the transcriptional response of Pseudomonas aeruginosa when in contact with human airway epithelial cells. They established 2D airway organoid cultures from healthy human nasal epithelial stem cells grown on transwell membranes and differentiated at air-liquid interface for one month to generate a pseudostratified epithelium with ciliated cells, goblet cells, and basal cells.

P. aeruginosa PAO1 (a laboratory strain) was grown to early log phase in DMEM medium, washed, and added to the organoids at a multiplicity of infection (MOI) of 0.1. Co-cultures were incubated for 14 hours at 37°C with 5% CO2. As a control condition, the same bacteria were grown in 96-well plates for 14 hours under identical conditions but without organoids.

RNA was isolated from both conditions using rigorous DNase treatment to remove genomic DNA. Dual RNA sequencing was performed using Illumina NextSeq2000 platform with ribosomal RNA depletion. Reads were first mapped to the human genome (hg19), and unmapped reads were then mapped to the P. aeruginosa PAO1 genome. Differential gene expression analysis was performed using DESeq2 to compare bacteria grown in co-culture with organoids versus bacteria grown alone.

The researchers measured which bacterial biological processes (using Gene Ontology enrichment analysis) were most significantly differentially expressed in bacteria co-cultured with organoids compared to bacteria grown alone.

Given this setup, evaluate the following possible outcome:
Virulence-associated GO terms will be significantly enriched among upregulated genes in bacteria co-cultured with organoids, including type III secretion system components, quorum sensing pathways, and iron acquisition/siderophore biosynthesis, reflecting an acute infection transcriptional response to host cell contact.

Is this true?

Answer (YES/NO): NO